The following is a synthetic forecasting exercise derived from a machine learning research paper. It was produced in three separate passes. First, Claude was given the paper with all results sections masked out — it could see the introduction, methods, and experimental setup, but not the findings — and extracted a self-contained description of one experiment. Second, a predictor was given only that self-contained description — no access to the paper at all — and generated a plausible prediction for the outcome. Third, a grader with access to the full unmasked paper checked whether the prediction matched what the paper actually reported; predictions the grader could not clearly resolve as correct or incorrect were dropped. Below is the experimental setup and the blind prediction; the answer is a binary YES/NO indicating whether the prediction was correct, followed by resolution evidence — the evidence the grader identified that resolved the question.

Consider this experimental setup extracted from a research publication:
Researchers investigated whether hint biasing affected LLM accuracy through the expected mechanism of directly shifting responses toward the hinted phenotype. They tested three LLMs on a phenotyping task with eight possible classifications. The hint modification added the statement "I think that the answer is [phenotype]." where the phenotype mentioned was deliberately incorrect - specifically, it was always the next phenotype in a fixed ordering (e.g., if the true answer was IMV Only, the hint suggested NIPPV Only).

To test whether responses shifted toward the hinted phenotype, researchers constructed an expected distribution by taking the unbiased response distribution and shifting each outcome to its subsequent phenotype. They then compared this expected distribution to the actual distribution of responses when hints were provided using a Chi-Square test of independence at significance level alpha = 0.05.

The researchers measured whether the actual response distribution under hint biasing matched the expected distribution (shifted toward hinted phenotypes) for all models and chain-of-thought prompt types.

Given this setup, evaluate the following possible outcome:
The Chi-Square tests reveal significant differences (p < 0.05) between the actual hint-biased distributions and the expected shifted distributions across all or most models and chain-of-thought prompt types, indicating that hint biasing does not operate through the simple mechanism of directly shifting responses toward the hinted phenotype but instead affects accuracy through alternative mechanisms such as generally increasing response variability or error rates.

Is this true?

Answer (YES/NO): YES